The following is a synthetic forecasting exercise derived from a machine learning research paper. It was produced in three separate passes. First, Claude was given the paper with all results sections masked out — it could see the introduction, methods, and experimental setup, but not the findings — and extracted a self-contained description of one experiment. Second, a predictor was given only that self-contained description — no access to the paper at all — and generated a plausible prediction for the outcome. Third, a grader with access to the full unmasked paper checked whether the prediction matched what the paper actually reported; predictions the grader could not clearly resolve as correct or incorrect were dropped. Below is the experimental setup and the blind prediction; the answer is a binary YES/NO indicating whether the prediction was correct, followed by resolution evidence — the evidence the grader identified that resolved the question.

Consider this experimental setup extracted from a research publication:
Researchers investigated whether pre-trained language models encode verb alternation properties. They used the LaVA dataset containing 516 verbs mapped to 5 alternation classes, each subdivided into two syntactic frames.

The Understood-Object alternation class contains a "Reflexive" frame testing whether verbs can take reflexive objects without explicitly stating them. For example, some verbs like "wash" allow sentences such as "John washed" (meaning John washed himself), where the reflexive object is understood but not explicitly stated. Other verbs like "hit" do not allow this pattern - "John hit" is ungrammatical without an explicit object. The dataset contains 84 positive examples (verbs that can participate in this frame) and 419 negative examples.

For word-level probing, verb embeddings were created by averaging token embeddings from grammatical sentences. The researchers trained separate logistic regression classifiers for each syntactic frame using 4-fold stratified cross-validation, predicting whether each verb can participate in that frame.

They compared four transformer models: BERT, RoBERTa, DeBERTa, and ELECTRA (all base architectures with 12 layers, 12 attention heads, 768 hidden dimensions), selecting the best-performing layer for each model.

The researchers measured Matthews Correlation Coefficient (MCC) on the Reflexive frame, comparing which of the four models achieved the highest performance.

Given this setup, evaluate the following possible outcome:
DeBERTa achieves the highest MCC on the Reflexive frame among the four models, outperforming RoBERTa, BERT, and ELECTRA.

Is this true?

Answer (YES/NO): NO